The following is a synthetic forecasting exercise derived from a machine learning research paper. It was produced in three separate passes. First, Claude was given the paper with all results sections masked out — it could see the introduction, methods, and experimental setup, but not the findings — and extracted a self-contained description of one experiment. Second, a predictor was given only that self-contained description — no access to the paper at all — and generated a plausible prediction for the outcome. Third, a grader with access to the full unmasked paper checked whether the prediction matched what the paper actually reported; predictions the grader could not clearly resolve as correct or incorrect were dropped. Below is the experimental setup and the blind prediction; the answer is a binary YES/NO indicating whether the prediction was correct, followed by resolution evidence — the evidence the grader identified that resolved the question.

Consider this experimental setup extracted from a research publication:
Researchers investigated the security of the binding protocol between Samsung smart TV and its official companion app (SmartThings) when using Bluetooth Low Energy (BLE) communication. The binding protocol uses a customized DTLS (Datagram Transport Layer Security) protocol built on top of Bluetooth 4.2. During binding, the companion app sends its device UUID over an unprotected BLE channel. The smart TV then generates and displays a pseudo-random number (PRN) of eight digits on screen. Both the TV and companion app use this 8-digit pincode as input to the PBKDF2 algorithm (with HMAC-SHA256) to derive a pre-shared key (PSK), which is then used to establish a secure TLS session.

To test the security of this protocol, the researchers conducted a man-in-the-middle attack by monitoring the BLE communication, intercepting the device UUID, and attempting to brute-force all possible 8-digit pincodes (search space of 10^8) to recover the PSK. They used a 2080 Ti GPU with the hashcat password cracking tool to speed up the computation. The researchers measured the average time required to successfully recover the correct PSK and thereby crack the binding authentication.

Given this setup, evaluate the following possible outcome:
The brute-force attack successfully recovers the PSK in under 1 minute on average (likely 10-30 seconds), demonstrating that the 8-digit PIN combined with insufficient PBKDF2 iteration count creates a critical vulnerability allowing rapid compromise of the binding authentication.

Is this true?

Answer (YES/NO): YES